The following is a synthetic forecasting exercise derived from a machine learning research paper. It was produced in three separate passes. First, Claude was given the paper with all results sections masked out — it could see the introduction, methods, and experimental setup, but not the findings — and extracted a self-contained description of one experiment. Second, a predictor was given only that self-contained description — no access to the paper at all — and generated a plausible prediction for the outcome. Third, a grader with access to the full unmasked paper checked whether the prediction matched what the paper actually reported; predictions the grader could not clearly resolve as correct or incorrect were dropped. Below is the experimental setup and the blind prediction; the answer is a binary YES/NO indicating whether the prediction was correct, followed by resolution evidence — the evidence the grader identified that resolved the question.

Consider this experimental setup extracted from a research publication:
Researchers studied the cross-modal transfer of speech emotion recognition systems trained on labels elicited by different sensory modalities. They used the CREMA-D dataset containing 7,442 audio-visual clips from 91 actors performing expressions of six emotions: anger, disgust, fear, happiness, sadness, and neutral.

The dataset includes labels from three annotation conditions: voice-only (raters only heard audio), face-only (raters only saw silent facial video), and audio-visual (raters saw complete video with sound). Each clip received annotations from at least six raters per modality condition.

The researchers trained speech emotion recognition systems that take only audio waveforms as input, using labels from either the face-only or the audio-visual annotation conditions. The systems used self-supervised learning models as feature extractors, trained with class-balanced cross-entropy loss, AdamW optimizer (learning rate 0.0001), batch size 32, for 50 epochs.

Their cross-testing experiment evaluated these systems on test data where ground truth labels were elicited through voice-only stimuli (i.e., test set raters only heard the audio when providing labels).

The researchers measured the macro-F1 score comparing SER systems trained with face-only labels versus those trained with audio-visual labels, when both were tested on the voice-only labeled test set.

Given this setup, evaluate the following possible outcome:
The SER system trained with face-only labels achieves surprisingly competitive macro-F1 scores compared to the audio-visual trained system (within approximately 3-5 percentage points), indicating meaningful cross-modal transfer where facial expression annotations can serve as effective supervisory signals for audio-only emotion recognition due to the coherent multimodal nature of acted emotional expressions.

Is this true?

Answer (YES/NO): YES